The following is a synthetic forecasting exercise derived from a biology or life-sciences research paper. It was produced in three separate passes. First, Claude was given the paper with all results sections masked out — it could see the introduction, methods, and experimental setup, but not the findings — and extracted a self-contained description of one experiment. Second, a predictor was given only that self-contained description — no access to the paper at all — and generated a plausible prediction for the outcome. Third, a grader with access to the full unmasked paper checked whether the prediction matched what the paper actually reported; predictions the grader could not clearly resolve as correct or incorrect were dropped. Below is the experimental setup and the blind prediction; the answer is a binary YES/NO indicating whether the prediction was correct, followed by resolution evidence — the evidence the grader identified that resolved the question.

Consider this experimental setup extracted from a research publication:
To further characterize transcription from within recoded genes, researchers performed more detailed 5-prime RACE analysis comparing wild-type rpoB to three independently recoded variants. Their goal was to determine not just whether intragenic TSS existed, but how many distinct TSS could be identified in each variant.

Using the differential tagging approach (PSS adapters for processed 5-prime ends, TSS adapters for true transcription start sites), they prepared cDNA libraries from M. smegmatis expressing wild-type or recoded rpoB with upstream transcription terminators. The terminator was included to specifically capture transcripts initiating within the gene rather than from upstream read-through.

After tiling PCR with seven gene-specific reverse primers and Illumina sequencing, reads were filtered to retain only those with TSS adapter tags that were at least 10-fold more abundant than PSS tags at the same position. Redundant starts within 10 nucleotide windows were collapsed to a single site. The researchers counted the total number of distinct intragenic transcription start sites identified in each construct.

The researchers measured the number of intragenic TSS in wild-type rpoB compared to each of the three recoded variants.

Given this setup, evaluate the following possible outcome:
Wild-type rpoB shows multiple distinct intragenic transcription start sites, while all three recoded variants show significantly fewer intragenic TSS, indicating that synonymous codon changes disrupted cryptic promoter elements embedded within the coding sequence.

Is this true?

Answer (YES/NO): NO